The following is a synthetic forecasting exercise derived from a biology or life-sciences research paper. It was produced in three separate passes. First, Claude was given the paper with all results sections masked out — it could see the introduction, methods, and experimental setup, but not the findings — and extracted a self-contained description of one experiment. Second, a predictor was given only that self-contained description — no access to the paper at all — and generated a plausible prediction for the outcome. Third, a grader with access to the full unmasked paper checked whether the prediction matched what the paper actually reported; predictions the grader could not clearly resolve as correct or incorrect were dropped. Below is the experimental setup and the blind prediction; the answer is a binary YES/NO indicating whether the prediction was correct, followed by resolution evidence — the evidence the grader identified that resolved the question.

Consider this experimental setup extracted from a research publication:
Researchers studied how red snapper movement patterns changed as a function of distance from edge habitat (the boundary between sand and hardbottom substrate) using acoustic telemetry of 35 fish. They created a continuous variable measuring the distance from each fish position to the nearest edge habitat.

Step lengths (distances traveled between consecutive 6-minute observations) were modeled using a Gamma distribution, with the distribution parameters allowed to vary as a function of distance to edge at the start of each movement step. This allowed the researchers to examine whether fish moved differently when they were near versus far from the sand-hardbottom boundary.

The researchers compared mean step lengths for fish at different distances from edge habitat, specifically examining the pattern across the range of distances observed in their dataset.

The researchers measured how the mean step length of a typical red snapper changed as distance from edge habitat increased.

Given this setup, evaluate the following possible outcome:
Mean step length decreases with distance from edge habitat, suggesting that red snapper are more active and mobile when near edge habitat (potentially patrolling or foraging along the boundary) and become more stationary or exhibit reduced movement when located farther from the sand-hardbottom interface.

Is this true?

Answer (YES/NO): NO